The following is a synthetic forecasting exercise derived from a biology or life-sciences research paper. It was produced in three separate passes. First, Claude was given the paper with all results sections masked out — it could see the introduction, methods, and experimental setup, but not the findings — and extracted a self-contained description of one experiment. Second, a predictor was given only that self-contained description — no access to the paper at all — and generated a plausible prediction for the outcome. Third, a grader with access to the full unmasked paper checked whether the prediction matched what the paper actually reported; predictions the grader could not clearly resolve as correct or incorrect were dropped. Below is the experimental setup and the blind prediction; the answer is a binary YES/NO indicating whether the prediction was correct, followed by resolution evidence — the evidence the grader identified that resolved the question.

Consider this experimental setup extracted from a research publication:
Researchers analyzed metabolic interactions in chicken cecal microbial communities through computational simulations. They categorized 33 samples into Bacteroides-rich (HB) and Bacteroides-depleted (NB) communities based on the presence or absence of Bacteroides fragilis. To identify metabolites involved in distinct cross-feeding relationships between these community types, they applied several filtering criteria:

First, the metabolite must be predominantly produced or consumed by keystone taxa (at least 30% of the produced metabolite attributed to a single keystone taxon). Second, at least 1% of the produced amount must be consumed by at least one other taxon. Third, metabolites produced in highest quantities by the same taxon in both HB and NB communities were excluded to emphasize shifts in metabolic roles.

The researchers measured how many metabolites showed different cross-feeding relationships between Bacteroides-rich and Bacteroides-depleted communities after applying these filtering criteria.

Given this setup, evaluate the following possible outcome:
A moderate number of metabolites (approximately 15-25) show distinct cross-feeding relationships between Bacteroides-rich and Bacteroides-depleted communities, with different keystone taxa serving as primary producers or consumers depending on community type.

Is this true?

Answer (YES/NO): YES